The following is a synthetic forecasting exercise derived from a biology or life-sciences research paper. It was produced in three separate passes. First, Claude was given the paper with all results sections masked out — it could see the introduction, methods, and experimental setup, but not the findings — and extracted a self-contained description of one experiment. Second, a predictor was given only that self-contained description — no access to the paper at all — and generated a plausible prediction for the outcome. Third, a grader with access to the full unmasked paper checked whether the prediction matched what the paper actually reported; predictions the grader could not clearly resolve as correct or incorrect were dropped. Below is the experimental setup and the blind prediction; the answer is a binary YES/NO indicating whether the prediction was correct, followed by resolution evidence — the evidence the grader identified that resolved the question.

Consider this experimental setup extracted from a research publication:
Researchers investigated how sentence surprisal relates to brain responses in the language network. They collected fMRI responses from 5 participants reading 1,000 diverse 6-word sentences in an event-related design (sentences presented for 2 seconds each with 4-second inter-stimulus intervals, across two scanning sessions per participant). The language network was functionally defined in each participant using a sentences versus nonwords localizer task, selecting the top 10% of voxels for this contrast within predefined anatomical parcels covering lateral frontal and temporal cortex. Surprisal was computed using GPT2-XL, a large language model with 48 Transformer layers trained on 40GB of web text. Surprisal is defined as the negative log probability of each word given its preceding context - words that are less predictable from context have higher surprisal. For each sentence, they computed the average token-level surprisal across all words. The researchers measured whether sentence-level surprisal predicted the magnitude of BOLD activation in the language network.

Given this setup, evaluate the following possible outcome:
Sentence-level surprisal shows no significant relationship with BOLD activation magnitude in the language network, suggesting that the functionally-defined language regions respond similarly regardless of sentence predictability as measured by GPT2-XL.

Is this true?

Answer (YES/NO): NO